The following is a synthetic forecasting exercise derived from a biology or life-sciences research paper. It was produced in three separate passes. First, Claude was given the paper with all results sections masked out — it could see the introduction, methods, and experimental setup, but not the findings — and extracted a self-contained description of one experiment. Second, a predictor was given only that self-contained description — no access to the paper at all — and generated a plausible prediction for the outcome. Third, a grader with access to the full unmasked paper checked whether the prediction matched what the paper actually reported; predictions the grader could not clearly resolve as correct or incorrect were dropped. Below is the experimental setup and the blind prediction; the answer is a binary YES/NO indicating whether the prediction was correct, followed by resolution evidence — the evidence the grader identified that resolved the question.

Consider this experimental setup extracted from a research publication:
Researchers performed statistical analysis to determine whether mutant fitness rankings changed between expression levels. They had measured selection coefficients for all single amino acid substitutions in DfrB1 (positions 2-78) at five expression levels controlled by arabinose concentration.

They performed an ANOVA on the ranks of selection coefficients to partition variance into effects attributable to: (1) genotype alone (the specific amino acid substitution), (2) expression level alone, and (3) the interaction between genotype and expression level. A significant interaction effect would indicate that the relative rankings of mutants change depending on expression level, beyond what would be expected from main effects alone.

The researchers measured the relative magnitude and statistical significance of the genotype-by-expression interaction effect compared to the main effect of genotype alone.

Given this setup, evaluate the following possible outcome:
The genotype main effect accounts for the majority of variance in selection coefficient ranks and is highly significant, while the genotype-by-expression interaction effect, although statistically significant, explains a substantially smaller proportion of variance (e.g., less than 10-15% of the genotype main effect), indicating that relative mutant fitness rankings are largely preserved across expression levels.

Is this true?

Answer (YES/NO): YES